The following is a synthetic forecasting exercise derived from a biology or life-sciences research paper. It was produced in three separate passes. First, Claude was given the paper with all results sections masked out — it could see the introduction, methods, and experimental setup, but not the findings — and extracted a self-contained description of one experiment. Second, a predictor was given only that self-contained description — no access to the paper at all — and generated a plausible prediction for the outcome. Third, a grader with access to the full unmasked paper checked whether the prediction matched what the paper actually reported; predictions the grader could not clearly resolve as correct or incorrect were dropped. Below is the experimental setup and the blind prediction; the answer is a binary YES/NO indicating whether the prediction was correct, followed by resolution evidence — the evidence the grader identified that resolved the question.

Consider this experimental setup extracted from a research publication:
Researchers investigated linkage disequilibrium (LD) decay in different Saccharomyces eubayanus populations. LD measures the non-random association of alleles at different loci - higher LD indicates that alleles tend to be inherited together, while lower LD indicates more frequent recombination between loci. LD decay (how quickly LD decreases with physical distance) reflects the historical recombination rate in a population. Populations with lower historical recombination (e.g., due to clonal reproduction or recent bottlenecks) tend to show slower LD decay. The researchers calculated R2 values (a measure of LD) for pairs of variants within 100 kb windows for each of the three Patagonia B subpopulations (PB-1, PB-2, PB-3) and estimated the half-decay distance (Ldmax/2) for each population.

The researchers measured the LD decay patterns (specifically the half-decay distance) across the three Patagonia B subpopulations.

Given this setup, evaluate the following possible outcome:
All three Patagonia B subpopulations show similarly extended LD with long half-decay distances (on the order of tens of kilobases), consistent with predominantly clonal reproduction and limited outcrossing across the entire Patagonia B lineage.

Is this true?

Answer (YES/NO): NO